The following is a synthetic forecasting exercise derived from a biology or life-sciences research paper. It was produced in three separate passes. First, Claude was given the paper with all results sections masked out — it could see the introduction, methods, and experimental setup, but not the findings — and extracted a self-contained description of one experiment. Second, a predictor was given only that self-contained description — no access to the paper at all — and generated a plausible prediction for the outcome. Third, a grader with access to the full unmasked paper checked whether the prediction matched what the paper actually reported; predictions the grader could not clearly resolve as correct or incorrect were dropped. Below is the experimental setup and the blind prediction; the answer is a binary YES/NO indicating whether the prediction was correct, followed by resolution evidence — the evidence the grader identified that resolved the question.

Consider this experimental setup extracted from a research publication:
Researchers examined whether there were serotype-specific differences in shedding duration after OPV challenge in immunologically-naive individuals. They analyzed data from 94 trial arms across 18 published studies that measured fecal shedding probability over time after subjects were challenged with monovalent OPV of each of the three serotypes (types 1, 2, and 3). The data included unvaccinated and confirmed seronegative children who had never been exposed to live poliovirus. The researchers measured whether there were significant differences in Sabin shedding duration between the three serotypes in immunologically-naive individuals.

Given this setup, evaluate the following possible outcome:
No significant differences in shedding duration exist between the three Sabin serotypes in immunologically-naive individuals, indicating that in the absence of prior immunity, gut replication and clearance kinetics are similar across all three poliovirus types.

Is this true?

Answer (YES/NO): YES